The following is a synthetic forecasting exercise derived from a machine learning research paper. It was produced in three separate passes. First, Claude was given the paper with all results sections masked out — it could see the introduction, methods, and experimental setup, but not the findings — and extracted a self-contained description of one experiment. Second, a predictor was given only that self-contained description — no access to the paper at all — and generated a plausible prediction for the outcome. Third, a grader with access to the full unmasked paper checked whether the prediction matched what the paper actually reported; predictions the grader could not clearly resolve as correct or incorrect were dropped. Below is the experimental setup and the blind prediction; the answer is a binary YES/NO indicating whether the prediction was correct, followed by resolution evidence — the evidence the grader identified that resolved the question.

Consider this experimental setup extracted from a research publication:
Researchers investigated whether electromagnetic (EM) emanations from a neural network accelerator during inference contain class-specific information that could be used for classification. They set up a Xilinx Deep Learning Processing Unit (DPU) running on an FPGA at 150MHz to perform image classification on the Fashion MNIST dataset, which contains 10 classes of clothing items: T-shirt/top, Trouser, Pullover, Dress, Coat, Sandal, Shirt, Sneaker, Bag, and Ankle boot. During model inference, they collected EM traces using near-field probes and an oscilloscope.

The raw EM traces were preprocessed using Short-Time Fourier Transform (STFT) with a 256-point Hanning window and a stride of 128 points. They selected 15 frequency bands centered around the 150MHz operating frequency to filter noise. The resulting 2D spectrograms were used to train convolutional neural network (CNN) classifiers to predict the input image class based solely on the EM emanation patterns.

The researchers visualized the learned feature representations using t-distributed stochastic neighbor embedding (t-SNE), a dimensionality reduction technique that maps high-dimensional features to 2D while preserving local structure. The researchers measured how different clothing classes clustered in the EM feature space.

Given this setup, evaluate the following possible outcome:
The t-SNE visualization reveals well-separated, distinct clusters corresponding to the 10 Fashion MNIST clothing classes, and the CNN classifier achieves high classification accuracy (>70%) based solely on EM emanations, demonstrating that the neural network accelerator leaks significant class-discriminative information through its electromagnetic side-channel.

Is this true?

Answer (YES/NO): NO